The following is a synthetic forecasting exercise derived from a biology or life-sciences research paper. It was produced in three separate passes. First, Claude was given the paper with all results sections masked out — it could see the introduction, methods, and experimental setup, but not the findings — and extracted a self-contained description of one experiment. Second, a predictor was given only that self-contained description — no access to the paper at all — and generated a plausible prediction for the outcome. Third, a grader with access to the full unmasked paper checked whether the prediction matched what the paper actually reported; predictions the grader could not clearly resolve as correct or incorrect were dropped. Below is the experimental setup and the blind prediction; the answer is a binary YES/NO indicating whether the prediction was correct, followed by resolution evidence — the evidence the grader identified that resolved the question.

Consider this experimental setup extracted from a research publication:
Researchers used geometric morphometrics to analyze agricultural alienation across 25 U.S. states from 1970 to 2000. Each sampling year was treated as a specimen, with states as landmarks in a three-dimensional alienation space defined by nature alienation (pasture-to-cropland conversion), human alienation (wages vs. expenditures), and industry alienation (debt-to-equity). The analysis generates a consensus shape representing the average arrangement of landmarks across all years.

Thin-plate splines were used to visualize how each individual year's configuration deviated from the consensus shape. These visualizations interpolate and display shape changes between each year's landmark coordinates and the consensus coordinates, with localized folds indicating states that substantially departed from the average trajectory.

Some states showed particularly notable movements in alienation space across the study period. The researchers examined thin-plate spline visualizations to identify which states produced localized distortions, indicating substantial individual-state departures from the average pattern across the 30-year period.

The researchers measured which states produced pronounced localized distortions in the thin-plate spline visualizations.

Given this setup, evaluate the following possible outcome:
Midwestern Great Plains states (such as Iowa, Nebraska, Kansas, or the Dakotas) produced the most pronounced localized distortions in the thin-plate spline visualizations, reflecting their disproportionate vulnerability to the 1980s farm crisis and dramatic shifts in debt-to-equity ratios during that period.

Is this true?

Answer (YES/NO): NO